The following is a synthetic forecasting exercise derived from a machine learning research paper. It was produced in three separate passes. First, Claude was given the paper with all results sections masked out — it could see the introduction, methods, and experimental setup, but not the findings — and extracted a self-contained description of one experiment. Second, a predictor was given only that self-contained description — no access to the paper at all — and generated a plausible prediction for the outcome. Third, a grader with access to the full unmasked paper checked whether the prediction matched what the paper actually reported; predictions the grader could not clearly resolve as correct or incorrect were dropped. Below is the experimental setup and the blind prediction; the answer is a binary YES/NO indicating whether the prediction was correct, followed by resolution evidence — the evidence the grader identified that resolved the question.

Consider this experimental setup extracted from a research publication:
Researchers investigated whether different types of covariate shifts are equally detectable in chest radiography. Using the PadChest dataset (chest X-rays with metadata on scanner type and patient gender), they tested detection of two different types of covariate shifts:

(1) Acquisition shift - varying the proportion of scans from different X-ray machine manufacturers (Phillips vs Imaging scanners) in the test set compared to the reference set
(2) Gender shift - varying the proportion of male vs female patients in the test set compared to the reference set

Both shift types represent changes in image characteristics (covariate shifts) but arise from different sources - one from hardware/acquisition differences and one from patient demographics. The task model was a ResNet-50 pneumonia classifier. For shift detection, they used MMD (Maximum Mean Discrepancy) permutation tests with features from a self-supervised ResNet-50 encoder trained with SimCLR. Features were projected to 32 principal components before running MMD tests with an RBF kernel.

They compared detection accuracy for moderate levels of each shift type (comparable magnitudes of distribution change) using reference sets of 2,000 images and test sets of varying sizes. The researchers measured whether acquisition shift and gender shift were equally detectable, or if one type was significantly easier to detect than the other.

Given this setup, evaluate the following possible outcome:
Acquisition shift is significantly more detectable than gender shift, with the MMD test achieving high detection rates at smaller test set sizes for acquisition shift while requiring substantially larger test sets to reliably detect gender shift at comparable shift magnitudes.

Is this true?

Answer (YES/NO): NO